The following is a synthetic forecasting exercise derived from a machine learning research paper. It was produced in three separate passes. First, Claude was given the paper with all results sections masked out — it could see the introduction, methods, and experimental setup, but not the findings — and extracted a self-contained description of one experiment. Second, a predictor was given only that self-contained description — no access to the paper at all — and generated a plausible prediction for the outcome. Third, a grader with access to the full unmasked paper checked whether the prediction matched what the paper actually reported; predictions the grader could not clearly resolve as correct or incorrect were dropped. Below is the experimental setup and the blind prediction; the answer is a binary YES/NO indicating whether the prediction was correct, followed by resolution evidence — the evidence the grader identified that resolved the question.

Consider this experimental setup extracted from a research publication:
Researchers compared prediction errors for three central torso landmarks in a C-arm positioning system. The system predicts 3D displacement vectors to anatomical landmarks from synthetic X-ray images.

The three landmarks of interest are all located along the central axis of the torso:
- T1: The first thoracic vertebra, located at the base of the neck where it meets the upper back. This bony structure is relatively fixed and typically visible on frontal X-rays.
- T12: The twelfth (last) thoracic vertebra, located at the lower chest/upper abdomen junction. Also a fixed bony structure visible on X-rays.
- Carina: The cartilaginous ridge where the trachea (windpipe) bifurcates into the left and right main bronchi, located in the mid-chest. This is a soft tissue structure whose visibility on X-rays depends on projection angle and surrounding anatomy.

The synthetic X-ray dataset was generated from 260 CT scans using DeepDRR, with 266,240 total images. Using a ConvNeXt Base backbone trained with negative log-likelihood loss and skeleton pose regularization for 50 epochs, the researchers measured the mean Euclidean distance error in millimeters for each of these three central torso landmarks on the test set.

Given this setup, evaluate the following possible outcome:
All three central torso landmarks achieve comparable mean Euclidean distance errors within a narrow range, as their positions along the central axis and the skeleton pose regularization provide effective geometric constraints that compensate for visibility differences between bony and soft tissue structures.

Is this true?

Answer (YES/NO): NO